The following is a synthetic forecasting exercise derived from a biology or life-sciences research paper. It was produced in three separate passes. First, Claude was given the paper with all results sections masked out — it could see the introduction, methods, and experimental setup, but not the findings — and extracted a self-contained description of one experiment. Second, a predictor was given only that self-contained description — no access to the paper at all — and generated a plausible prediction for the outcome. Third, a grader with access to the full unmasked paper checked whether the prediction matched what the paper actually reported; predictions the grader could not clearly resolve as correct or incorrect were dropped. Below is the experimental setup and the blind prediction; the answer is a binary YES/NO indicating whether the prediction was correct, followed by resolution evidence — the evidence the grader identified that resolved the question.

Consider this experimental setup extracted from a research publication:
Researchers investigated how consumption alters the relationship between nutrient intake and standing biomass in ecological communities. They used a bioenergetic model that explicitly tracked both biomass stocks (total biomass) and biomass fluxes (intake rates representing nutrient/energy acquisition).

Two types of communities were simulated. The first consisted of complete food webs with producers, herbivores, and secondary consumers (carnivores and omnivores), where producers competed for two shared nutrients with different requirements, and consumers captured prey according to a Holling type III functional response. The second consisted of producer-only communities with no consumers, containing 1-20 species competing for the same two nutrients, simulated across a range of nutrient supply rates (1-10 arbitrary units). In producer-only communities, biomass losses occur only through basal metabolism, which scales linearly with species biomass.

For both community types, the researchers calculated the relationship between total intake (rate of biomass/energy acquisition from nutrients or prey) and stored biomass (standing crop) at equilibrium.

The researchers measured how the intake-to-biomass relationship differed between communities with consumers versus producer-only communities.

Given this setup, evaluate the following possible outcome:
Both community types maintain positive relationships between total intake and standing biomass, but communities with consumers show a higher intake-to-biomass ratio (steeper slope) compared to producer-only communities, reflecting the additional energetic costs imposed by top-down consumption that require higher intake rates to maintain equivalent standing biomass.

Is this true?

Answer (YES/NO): NO